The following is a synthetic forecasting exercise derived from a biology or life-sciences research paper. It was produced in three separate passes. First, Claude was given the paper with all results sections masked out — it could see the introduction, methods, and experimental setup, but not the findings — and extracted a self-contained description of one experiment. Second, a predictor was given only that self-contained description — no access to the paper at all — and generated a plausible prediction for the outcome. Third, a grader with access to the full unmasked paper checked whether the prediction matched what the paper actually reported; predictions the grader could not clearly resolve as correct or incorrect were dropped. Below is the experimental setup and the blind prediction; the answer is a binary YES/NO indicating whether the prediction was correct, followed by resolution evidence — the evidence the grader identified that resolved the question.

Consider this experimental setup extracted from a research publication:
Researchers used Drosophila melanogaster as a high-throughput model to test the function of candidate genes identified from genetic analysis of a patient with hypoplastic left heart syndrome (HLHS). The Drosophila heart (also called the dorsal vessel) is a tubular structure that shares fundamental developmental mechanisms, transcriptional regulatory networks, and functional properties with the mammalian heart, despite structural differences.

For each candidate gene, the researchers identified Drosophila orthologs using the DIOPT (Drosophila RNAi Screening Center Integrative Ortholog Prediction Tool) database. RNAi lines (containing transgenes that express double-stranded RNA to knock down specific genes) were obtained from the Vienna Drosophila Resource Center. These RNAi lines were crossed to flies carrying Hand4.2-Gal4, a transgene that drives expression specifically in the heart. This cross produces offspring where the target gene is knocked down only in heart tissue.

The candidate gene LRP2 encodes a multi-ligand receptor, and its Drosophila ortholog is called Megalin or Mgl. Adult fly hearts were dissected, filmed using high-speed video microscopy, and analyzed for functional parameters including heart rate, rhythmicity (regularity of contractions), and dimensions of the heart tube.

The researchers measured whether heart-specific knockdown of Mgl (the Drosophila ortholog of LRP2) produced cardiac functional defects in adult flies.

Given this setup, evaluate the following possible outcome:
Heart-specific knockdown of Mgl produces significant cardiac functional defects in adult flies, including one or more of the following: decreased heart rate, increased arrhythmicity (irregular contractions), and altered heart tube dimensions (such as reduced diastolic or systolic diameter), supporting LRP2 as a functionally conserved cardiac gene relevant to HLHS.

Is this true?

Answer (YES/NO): YES